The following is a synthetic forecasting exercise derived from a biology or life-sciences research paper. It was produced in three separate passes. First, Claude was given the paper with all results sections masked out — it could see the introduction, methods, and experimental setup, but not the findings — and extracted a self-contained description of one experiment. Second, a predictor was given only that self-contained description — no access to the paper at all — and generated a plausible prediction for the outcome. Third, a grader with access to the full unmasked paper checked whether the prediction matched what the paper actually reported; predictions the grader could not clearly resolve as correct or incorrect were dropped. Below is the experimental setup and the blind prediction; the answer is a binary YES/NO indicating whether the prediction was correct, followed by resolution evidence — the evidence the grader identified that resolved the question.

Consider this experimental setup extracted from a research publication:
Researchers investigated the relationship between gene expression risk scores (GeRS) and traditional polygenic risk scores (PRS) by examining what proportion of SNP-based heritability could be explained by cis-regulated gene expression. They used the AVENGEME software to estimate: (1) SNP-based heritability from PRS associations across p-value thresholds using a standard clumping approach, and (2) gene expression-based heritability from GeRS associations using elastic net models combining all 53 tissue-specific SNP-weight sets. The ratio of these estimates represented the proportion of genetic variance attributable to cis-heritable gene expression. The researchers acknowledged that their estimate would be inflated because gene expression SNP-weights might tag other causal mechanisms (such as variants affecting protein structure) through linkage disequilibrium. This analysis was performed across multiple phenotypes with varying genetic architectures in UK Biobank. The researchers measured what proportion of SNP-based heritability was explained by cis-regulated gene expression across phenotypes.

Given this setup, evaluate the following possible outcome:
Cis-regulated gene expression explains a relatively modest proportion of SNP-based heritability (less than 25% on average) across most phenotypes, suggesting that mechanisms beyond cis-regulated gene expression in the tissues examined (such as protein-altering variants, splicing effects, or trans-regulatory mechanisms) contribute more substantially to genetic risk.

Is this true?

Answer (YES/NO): NO